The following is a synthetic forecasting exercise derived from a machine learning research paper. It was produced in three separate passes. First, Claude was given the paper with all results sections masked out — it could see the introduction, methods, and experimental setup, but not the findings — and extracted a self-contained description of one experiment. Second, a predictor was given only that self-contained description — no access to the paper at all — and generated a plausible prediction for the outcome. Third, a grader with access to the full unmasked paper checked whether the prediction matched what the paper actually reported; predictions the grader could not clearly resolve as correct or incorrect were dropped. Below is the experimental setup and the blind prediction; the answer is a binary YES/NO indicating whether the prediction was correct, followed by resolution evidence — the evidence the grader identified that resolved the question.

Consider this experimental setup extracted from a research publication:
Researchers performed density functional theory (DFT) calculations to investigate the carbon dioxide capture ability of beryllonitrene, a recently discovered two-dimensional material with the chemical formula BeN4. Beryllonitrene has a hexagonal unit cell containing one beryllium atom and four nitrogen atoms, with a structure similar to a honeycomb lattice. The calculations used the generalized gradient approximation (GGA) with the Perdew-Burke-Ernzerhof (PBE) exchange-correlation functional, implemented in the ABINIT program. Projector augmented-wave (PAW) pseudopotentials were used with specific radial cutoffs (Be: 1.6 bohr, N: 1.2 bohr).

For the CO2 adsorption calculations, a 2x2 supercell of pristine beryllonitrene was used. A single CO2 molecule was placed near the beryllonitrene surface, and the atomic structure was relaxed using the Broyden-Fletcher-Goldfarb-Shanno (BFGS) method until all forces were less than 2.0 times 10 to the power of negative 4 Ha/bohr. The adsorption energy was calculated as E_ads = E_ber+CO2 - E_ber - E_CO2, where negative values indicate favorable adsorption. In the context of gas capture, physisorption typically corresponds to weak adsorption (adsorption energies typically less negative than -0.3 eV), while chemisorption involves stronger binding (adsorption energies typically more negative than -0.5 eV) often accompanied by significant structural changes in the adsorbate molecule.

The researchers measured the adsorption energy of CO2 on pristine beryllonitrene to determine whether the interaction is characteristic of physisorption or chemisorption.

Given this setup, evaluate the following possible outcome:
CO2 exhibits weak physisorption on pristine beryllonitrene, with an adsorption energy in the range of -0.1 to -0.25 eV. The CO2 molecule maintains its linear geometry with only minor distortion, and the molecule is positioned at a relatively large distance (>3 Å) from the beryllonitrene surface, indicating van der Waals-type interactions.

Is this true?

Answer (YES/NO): NO